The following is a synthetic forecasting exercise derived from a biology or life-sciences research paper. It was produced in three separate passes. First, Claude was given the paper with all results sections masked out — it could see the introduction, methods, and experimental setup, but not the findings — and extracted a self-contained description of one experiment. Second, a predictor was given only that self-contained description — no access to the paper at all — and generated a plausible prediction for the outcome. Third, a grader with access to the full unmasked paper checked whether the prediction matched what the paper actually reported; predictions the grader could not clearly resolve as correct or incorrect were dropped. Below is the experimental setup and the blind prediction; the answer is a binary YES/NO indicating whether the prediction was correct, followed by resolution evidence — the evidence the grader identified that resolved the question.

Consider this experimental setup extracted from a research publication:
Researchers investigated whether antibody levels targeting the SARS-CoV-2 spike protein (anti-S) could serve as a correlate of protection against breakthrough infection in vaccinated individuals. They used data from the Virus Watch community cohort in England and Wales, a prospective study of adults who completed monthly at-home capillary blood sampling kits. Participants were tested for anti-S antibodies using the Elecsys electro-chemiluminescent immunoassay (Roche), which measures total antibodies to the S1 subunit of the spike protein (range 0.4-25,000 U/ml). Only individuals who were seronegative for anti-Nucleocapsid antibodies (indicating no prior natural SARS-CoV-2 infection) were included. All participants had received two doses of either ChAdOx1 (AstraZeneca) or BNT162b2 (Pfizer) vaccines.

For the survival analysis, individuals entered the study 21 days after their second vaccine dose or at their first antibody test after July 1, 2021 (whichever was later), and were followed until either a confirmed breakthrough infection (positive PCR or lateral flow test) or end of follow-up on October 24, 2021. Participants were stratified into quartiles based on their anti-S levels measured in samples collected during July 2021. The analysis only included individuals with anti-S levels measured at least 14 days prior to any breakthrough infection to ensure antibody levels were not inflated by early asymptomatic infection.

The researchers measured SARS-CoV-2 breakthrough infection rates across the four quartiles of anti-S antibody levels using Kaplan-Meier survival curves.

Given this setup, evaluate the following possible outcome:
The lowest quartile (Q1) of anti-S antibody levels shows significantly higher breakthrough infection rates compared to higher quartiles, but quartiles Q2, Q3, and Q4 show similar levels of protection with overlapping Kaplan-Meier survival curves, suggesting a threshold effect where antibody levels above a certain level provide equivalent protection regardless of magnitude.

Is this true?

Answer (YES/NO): NO